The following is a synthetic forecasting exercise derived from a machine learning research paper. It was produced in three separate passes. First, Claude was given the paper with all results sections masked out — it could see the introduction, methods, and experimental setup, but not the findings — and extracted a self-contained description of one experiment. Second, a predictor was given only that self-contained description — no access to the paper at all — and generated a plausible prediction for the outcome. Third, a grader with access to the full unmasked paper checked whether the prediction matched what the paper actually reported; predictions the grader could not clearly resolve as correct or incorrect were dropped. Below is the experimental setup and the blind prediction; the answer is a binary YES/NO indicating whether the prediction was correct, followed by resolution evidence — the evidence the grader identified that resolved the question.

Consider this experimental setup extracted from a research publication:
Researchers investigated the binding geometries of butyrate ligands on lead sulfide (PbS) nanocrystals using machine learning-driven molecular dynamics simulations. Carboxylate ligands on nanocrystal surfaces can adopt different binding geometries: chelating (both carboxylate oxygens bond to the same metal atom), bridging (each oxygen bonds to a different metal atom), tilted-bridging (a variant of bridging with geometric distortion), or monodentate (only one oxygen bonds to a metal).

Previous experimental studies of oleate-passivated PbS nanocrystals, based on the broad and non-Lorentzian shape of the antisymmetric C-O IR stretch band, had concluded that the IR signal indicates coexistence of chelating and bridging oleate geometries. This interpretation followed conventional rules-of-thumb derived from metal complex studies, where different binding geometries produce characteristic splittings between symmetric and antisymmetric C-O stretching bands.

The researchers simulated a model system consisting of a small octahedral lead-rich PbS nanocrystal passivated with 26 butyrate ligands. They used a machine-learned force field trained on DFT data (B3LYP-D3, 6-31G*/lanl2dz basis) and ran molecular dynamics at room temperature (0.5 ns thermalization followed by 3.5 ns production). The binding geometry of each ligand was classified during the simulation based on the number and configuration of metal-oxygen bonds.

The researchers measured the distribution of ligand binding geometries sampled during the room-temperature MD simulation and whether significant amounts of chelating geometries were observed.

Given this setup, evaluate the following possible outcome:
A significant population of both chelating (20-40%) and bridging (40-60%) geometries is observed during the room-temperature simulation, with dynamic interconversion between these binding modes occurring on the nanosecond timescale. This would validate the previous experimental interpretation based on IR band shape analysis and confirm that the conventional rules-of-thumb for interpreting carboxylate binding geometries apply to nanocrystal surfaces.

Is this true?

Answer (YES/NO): NO